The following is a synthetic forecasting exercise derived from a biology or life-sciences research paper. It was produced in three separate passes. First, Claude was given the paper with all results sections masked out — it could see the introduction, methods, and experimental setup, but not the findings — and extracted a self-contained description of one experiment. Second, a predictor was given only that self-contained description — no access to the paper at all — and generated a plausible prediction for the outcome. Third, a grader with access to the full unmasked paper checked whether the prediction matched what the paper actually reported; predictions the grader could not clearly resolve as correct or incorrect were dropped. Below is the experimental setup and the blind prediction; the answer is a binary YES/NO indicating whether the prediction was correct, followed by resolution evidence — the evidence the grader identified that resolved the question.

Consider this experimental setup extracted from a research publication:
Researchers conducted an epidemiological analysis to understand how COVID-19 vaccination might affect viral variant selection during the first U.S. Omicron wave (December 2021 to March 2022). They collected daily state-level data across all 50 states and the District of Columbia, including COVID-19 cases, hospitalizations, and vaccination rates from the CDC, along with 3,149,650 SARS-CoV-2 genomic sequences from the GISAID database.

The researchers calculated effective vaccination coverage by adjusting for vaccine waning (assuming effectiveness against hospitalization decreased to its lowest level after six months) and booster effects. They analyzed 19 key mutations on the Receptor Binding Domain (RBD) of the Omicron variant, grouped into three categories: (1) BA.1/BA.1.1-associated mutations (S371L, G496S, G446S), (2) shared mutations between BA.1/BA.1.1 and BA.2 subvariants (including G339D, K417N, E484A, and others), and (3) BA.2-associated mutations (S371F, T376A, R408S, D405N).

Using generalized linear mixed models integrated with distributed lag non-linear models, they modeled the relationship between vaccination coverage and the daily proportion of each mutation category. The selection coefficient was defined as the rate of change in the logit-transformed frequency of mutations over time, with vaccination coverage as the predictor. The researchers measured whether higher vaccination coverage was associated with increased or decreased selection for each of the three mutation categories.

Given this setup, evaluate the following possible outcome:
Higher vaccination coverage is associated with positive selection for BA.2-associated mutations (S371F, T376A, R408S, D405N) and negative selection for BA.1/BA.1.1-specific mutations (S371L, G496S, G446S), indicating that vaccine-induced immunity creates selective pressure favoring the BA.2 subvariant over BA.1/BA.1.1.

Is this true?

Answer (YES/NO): NO